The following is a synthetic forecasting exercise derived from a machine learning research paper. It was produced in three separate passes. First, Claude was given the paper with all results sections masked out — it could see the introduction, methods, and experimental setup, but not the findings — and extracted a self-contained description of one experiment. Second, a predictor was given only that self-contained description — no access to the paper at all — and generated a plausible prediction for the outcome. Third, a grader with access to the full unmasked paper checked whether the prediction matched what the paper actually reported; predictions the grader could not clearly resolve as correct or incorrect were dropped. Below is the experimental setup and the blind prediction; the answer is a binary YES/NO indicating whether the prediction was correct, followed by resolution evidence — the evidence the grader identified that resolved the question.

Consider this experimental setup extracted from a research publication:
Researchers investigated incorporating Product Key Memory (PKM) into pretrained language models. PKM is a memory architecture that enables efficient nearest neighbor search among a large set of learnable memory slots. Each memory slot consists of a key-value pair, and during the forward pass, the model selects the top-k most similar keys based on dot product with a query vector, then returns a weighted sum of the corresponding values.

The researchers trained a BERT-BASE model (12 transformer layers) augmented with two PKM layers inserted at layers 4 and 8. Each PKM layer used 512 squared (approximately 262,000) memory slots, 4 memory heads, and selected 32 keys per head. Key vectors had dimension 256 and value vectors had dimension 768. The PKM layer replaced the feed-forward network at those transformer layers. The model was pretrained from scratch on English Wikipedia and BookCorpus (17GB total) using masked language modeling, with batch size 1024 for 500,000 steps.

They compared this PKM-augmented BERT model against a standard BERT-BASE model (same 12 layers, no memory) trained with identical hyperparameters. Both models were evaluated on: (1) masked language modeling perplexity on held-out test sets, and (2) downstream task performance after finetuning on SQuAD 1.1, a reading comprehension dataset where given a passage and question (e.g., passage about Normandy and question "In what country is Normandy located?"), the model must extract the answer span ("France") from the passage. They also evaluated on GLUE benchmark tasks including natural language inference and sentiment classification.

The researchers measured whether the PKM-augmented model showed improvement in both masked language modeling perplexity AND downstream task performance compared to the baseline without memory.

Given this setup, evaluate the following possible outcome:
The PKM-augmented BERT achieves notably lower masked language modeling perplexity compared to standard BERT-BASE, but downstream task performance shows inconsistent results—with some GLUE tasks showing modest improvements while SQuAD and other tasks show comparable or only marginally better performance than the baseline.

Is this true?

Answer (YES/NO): NO